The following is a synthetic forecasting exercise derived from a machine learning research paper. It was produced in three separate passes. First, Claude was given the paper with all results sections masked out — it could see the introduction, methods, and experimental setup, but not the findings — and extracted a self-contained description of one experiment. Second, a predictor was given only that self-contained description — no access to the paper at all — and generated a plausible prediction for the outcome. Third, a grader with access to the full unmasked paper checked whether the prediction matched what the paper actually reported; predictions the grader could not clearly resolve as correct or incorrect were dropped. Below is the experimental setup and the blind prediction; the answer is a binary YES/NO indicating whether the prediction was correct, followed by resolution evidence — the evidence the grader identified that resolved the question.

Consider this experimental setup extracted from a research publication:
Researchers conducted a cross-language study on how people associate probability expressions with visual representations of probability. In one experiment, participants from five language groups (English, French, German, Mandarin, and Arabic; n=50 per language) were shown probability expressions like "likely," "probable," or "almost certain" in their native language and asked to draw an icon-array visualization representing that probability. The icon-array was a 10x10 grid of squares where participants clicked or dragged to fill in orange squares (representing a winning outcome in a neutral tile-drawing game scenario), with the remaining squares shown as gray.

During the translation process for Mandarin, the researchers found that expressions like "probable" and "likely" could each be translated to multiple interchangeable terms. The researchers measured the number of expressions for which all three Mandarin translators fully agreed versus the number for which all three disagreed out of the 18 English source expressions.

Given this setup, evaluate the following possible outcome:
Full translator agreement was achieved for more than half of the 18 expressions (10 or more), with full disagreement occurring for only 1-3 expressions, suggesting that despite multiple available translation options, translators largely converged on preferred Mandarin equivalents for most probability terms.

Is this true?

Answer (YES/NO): NO